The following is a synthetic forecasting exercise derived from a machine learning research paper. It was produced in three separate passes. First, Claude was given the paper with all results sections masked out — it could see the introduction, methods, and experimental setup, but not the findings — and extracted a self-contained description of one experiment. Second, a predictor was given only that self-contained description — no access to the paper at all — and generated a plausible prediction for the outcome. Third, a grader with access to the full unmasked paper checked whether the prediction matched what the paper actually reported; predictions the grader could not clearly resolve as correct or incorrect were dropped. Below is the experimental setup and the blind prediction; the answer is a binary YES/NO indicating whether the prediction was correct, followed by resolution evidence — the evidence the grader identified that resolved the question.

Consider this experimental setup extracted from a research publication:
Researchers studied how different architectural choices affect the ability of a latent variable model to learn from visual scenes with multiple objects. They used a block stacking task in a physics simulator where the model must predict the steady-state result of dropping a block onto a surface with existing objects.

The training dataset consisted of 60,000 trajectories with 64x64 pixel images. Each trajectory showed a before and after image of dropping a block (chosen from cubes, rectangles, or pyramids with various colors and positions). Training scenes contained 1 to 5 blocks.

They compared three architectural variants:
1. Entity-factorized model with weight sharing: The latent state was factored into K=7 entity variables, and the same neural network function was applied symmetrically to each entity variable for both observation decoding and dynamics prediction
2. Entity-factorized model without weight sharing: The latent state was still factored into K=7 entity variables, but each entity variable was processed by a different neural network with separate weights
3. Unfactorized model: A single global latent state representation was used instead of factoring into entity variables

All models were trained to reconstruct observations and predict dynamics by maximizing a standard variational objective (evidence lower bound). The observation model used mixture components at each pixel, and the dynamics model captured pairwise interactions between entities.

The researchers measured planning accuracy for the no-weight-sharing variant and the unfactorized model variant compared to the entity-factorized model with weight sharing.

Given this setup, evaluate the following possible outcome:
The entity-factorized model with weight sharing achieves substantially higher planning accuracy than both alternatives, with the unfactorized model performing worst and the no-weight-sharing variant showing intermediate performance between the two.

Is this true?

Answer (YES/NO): NO